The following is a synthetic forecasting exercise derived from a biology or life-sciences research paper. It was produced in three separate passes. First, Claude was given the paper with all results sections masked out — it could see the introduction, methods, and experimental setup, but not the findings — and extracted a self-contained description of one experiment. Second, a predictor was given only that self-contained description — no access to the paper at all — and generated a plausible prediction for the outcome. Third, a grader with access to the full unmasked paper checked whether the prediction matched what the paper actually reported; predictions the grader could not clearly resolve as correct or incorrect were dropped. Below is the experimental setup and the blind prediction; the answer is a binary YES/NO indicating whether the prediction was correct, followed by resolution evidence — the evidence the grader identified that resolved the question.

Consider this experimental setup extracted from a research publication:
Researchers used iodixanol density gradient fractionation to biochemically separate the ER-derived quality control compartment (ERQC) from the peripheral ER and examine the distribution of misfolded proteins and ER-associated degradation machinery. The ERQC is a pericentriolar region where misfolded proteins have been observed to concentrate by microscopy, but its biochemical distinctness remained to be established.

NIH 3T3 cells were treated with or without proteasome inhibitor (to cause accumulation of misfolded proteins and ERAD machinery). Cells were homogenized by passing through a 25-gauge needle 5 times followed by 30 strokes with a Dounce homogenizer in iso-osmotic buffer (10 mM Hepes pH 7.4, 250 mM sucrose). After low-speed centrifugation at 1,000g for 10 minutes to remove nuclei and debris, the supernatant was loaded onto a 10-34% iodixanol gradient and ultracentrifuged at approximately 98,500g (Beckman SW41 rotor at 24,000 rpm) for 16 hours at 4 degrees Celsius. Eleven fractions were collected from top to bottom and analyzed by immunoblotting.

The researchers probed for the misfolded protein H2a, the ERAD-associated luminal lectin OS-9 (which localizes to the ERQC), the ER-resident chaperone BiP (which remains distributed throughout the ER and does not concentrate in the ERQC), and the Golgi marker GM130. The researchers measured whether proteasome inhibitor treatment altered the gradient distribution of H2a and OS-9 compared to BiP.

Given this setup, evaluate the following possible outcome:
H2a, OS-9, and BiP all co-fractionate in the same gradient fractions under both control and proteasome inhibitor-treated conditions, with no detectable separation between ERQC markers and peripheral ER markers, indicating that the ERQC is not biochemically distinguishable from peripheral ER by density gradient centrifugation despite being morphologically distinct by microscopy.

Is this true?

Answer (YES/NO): NO